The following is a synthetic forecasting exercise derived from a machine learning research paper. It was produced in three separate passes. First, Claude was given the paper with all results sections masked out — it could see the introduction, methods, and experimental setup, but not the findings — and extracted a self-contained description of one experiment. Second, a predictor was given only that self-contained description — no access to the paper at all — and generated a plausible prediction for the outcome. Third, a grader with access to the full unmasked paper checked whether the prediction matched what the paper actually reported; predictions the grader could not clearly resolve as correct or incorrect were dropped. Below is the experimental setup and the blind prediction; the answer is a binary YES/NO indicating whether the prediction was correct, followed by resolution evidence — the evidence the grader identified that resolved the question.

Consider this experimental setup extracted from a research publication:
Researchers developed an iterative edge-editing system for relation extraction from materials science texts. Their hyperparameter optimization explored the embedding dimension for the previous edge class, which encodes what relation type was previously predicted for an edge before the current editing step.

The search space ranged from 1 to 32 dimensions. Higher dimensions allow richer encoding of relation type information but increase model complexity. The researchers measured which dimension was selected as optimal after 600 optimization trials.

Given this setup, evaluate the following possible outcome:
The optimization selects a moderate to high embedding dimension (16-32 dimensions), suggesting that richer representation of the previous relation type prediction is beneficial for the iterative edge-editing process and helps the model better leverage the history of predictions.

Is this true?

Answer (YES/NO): NO